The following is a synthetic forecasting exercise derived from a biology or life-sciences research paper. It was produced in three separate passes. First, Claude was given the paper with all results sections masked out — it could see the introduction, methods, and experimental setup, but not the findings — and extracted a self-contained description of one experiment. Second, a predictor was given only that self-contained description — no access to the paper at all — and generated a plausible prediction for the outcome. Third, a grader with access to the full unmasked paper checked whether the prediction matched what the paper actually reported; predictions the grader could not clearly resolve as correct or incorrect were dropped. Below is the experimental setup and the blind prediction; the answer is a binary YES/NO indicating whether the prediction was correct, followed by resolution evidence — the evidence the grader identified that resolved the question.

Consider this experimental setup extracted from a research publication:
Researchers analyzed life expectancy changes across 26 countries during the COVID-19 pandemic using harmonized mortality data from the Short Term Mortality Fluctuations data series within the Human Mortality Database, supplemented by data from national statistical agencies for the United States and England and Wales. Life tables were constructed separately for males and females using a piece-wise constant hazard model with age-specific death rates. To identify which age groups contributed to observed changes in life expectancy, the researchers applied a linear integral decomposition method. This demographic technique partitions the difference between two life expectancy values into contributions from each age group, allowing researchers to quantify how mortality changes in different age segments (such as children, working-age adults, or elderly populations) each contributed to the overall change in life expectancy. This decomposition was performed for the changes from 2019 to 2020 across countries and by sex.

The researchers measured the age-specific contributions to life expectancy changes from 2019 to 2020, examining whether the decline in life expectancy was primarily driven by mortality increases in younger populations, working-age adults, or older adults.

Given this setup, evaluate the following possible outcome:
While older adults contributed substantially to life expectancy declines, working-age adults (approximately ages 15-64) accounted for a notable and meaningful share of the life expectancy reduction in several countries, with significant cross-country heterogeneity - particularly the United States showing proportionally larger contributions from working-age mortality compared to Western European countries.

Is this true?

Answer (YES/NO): YES